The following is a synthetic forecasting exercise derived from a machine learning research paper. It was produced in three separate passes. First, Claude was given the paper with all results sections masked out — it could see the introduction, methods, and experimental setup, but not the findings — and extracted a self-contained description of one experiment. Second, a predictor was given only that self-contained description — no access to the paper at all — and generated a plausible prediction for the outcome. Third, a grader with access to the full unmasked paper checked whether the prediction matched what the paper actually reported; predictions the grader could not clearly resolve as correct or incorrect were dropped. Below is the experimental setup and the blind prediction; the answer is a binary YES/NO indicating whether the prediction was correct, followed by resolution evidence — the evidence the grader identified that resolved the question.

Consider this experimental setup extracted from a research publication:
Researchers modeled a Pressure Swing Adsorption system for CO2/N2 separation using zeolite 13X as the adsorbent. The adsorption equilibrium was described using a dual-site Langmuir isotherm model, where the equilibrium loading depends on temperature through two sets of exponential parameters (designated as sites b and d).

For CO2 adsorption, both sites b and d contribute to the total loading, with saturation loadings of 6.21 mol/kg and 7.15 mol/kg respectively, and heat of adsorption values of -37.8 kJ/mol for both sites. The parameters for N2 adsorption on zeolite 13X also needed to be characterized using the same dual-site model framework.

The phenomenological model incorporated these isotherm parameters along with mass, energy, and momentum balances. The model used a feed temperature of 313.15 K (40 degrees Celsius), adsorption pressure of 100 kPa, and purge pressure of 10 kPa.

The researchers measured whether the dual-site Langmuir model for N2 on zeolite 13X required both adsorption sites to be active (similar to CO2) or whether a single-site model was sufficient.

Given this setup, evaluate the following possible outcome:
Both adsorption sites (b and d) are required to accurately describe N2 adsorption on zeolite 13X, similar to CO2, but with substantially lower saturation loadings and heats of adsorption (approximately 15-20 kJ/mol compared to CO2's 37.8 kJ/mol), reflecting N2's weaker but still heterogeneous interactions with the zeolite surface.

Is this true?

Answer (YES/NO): NO